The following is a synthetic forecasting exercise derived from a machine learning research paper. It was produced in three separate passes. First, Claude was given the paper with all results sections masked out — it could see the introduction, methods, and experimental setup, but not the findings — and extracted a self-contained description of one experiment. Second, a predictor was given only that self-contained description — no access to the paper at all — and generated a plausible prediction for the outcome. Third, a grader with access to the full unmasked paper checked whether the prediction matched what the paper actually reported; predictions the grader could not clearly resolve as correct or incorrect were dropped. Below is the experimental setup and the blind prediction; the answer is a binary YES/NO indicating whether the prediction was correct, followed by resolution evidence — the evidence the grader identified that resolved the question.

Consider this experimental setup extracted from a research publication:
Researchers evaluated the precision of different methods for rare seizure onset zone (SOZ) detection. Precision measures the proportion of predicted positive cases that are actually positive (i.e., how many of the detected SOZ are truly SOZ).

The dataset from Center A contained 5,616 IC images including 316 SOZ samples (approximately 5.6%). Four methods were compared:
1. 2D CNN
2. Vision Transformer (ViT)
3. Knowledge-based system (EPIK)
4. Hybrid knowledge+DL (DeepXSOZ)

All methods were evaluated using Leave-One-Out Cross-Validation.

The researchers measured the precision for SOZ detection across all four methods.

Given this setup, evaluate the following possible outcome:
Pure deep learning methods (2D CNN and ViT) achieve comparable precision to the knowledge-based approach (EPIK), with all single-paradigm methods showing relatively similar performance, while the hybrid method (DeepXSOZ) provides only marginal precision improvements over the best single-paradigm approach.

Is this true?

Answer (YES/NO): NO